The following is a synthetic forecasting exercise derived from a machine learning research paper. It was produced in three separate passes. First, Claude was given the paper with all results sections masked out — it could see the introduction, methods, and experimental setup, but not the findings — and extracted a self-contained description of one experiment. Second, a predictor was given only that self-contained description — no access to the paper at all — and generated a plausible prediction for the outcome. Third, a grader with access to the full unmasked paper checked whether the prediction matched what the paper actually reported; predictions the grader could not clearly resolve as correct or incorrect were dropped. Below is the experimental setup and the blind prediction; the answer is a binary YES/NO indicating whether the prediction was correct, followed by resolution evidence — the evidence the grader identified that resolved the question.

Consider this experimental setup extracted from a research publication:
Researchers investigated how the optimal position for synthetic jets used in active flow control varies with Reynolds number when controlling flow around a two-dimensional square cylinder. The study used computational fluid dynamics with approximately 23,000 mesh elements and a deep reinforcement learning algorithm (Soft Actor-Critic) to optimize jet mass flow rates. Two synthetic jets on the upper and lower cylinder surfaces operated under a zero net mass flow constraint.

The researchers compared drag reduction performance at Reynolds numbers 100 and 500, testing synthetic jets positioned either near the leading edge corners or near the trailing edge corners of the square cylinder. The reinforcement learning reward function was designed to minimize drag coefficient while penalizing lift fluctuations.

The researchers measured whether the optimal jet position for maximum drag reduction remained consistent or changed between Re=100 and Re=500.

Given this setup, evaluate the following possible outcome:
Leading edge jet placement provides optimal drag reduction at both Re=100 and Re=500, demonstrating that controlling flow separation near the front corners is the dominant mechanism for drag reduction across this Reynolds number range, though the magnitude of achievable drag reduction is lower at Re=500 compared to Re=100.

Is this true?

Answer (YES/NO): NO